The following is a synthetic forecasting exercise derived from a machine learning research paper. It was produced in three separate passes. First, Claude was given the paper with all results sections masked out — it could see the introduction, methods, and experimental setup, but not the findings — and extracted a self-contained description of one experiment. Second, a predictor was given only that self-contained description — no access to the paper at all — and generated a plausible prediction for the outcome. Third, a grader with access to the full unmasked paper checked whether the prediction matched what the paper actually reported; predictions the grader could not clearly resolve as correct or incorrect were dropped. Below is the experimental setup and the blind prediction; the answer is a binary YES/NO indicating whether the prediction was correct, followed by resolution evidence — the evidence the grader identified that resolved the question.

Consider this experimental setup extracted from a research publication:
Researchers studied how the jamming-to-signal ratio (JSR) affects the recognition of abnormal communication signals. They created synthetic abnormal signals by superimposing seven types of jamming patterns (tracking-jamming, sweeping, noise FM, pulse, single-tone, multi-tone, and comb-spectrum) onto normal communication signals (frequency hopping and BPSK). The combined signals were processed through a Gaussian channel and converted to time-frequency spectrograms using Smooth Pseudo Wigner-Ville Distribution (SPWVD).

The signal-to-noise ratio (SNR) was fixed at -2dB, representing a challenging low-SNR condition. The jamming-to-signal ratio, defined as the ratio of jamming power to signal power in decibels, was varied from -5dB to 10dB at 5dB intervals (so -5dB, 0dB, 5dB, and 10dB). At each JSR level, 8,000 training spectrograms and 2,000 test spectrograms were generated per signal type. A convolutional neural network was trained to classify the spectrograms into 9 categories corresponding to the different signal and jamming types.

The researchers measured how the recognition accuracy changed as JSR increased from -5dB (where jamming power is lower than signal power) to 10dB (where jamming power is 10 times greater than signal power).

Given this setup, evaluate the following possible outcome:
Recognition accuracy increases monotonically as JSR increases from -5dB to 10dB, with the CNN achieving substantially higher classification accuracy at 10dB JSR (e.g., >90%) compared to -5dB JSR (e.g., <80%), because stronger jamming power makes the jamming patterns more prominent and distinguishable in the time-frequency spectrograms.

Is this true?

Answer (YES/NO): NO